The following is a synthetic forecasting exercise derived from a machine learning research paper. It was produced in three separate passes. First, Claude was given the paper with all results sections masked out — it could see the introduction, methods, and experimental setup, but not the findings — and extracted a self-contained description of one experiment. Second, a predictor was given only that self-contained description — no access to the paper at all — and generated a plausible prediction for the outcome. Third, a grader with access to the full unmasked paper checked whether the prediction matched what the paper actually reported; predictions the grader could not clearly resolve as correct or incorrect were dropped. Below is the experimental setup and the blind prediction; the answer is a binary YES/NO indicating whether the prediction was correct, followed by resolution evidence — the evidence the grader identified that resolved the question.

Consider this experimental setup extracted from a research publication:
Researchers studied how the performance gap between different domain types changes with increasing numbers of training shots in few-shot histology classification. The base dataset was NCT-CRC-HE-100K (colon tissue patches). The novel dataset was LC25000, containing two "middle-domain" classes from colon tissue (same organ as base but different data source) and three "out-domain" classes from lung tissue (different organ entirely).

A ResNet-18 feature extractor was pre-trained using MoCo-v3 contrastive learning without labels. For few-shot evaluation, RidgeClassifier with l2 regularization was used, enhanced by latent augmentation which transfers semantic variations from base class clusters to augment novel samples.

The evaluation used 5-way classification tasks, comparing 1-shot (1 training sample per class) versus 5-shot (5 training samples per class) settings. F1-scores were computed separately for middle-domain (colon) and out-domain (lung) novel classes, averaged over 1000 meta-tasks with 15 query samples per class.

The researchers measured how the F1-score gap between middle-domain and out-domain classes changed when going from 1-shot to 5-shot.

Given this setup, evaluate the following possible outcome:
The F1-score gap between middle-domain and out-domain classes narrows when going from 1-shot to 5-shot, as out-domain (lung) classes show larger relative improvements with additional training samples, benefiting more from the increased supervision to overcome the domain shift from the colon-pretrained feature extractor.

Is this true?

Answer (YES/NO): YES